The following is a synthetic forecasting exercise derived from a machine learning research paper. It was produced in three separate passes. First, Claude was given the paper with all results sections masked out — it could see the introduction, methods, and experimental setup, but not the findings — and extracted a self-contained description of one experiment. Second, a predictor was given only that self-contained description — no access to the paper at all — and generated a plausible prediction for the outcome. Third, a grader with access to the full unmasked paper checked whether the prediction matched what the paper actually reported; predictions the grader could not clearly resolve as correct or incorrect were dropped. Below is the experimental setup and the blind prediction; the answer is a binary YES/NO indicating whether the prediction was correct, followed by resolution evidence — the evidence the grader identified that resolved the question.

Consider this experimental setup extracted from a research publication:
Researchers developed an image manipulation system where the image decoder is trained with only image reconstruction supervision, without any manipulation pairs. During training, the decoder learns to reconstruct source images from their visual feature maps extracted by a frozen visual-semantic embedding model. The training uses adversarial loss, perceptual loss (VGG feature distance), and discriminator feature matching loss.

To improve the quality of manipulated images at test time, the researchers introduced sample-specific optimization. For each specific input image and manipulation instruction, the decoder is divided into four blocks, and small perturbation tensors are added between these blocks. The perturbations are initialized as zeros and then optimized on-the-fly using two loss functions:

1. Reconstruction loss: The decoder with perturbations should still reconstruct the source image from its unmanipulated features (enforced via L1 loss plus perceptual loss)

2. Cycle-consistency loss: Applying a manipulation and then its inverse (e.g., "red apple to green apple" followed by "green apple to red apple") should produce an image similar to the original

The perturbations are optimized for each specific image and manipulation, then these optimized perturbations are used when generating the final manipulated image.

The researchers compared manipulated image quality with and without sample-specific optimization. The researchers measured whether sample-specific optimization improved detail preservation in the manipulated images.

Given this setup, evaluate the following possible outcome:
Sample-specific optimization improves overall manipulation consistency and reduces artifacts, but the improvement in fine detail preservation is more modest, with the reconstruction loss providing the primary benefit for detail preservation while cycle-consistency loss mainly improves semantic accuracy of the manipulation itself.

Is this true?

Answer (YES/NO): NO